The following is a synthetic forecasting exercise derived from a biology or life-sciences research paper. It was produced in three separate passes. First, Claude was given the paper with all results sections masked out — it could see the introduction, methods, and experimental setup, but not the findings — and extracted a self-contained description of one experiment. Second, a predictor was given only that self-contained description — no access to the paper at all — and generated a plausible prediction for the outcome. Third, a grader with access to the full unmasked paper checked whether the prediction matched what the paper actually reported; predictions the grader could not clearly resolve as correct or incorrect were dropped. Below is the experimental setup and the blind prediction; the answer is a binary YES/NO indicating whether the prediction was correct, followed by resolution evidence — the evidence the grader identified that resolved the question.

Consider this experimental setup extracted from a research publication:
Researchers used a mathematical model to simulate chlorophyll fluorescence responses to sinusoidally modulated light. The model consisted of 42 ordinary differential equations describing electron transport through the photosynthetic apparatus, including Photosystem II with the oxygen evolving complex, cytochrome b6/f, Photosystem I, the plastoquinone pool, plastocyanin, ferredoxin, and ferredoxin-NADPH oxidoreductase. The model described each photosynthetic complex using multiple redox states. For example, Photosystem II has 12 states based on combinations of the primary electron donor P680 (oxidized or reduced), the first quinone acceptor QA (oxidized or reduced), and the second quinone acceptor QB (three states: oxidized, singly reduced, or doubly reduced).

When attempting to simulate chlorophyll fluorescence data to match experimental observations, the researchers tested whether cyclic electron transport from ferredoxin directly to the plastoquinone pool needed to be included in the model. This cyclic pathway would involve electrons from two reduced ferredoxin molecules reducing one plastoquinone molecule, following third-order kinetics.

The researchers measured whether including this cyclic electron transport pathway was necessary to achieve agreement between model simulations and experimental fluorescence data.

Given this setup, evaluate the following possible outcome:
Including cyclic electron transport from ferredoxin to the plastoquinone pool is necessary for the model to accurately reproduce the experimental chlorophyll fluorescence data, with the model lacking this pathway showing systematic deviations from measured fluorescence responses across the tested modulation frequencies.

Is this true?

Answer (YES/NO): YES